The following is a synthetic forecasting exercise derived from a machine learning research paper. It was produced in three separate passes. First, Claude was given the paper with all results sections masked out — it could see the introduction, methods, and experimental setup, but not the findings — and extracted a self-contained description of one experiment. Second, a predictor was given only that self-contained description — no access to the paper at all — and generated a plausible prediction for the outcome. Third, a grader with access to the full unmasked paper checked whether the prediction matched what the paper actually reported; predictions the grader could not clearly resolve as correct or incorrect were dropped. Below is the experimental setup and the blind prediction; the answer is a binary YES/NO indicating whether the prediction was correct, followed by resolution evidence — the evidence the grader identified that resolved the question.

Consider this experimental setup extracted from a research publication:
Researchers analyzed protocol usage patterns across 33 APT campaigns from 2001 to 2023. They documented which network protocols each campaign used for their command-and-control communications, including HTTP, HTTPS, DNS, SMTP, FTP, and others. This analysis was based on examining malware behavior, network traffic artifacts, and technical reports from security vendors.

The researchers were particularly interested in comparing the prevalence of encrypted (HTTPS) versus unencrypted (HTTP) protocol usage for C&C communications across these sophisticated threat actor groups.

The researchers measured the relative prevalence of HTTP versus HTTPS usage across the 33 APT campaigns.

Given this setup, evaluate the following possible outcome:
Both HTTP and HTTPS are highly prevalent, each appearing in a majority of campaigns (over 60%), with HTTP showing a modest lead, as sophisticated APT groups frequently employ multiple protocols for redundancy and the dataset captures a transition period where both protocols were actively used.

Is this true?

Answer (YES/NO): YES